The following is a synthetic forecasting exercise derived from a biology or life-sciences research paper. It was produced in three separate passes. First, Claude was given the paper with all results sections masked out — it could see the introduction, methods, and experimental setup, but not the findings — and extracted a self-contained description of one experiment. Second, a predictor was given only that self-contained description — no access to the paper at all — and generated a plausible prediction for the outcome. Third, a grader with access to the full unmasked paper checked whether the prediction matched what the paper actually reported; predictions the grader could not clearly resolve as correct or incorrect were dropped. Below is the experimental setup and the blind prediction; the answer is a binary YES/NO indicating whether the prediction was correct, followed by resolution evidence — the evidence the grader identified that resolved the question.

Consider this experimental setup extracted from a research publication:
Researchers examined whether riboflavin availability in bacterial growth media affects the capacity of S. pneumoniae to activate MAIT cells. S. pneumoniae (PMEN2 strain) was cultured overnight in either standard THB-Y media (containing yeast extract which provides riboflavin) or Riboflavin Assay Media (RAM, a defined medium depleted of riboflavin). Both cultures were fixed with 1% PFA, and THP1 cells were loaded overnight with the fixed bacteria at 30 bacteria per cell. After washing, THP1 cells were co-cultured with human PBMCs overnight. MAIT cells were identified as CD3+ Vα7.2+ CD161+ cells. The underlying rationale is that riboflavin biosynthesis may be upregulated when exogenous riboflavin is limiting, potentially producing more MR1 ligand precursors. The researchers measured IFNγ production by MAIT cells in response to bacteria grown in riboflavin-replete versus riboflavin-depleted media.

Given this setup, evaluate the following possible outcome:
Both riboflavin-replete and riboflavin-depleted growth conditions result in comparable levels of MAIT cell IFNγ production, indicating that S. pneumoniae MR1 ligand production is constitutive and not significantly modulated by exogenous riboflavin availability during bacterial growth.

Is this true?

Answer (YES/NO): NO